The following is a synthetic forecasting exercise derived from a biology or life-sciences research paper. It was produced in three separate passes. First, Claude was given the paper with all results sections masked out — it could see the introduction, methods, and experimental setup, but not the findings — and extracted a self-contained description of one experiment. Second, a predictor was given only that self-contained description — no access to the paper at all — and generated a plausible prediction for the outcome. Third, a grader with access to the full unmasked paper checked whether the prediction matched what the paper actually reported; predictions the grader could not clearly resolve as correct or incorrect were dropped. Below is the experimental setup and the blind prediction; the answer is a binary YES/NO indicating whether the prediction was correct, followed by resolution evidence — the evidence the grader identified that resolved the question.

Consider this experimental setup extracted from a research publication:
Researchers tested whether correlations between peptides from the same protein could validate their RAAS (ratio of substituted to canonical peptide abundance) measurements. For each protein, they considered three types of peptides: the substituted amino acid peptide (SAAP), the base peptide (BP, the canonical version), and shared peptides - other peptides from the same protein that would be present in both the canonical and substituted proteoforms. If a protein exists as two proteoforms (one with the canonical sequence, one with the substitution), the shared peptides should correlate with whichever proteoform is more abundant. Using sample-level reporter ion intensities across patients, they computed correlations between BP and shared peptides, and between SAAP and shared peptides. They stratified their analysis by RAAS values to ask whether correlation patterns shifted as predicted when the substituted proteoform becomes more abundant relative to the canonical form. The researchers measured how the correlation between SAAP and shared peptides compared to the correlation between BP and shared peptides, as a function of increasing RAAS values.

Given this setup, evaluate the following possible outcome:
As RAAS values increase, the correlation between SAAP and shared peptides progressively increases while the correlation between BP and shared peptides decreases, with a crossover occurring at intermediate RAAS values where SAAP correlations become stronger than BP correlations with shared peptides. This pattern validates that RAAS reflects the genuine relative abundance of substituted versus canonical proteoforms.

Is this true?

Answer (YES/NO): YES